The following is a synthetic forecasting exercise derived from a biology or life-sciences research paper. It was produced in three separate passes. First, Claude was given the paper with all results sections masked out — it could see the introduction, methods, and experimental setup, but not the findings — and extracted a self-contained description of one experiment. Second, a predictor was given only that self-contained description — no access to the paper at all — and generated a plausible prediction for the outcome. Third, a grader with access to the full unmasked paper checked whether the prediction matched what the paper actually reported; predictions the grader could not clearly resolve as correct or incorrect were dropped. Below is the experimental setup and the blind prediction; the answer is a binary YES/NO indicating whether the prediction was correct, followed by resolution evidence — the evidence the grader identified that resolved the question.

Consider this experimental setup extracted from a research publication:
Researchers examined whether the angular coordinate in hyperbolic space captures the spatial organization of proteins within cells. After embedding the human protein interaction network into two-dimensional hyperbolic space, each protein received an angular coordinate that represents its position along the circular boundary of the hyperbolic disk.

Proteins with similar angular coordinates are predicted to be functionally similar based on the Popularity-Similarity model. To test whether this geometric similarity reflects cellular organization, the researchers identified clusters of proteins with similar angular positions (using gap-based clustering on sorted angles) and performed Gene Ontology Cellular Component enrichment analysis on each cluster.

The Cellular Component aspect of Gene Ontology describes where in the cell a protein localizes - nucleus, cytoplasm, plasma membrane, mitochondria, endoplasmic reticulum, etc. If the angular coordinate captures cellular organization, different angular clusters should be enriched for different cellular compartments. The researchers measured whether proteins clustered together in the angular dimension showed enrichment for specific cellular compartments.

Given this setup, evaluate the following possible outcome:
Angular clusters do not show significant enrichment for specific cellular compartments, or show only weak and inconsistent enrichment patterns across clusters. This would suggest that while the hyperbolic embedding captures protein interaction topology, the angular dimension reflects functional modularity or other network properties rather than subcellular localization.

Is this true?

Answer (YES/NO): NO